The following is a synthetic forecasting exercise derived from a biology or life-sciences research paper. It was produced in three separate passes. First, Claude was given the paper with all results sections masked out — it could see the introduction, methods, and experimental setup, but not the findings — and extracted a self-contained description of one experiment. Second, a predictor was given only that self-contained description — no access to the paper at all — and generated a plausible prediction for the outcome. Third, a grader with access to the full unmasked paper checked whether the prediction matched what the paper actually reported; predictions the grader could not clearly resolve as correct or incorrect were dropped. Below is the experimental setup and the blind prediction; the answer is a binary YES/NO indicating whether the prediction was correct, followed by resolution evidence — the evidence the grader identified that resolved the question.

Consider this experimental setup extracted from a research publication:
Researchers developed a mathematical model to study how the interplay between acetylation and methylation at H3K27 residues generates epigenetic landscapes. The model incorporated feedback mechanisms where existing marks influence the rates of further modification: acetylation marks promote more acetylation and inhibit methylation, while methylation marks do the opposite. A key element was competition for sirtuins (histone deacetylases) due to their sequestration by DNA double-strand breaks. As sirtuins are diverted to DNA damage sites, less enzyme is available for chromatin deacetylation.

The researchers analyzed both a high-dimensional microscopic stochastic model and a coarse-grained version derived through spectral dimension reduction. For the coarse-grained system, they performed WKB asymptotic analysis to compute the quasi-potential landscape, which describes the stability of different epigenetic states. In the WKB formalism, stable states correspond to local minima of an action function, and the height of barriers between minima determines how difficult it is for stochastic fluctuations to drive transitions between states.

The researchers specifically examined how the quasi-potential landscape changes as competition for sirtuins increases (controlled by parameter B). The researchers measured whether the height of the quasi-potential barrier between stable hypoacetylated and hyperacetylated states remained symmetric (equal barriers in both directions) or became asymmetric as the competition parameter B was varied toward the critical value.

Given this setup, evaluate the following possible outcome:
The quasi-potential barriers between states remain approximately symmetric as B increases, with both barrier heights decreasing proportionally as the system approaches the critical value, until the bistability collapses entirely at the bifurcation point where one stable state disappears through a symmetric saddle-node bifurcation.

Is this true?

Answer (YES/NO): NO